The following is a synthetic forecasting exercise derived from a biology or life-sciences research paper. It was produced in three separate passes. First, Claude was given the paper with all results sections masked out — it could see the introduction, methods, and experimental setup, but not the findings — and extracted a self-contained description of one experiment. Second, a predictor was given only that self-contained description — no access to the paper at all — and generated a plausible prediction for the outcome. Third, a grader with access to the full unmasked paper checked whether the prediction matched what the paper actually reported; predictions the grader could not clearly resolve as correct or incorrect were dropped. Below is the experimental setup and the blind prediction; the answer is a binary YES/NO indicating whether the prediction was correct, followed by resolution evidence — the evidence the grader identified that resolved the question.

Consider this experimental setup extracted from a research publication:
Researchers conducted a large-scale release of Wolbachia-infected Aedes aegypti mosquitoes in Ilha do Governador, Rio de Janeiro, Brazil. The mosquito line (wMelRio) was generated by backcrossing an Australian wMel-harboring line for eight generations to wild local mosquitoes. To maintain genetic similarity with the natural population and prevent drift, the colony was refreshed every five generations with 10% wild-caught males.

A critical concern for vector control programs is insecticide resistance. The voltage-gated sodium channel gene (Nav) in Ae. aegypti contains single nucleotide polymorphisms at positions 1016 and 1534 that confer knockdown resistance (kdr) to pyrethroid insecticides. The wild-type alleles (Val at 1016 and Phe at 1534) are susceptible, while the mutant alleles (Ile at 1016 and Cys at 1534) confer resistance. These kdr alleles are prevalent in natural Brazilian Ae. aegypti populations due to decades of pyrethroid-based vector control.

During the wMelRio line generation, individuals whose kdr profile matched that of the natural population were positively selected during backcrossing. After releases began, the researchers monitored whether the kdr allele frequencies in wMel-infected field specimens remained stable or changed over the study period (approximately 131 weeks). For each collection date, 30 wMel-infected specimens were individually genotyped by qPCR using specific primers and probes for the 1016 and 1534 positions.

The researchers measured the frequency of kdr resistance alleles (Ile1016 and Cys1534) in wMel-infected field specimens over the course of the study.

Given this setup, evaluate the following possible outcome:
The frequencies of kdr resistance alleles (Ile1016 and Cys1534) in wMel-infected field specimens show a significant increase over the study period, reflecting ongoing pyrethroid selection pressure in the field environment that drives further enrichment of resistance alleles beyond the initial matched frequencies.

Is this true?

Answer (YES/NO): NO